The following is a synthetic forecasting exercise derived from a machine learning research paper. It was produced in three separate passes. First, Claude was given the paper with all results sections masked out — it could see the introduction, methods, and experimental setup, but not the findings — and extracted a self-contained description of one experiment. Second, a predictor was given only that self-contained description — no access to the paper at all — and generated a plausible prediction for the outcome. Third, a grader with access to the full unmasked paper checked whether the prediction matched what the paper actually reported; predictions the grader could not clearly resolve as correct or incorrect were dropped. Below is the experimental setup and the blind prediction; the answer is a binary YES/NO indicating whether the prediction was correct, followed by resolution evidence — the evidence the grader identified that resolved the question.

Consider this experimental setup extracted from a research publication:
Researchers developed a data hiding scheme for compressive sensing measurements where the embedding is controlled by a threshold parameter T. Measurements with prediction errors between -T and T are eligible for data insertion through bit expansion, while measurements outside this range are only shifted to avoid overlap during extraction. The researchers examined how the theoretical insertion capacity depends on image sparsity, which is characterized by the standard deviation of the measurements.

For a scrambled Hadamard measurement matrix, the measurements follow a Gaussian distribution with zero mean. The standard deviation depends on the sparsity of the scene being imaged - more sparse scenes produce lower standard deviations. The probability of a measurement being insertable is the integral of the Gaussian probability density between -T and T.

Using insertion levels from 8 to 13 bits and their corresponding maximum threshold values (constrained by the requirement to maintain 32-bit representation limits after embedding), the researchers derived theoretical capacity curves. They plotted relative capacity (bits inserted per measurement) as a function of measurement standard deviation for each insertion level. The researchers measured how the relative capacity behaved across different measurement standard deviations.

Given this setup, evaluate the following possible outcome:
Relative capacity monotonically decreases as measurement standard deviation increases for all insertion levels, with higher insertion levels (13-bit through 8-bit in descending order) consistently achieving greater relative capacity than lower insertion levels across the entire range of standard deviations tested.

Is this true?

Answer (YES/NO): NO